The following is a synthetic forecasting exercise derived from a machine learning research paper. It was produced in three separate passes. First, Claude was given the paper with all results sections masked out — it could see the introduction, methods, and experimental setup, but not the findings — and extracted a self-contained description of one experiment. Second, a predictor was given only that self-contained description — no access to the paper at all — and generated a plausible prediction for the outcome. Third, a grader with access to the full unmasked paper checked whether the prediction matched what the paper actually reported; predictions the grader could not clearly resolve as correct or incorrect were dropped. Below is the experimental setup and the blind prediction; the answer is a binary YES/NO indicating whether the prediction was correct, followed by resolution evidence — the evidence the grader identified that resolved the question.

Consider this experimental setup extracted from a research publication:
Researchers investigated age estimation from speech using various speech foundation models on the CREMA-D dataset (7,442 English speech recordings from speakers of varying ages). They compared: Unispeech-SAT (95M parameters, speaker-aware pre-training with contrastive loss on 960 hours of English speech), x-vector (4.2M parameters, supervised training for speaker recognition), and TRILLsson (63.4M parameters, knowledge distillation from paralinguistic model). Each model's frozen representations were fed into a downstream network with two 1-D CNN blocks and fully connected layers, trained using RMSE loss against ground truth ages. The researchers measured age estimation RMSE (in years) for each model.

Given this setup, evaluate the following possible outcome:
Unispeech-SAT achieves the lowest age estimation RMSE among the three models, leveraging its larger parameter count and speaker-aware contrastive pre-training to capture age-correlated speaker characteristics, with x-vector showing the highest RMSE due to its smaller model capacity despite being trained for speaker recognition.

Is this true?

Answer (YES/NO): NO